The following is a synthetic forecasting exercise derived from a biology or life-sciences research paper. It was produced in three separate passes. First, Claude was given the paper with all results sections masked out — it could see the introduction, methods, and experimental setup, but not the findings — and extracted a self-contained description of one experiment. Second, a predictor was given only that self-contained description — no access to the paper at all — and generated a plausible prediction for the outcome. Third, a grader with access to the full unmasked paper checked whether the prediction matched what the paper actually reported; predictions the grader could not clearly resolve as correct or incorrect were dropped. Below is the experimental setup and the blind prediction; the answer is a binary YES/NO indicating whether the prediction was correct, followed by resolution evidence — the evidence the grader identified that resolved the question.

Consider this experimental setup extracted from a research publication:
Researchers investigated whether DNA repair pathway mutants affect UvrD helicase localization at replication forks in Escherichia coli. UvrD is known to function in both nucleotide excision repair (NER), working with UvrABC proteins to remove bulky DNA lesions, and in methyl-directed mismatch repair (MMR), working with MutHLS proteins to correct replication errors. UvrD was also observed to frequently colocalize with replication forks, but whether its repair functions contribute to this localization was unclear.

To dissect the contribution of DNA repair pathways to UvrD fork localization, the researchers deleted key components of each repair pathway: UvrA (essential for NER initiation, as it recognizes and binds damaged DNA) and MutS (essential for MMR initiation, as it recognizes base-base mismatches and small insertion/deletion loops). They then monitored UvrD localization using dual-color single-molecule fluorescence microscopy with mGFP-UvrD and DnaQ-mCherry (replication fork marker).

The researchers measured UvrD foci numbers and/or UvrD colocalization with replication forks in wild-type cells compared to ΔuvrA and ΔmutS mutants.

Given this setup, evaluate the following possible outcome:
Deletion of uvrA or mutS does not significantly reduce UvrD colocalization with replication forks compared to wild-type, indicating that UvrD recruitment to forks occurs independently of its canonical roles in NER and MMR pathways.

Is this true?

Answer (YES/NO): NO